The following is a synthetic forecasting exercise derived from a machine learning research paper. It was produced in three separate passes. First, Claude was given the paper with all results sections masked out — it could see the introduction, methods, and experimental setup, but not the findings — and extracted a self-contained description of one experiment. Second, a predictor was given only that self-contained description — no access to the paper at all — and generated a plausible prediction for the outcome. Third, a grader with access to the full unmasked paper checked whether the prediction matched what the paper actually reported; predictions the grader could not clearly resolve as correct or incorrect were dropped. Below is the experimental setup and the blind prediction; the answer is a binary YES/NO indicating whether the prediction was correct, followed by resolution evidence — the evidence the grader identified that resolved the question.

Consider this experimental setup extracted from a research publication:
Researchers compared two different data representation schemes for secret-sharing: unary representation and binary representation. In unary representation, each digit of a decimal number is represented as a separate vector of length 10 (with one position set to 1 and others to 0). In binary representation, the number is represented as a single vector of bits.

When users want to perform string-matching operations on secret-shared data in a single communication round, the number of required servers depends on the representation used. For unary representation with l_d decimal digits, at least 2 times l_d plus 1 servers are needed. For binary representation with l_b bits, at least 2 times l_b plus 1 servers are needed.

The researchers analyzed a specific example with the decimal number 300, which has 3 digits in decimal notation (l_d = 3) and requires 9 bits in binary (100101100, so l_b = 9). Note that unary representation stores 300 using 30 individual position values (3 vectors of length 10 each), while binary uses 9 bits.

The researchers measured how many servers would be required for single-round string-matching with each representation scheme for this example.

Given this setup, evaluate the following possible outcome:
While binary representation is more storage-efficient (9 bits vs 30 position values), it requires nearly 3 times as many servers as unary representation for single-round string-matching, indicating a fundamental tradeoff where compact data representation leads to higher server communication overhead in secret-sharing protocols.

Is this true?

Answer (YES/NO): YES